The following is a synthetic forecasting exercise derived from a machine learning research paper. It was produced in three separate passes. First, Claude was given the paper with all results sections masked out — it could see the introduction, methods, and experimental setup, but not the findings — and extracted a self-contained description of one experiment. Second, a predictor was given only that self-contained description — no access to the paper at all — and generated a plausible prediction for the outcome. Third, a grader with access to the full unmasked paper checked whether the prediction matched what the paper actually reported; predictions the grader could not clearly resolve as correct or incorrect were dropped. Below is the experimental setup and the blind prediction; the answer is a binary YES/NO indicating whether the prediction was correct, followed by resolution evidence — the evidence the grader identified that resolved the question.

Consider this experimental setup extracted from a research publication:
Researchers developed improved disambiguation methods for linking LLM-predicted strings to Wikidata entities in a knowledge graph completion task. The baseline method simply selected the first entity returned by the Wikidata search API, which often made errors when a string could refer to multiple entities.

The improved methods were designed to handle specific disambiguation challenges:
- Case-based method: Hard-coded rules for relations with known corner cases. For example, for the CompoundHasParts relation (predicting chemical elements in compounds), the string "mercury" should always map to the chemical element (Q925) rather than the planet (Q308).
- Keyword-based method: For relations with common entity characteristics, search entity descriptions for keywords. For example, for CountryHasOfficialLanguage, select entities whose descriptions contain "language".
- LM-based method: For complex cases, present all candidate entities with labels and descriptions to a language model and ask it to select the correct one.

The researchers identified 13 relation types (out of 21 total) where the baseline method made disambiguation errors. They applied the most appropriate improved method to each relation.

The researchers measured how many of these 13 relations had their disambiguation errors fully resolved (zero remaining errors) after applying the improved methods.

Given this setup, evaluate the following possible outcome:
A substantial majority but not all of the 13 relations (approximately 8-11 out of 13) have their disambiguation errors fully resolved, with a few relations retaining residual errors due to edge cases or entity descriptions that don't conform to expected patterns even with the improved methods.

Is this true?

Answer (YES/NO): NO